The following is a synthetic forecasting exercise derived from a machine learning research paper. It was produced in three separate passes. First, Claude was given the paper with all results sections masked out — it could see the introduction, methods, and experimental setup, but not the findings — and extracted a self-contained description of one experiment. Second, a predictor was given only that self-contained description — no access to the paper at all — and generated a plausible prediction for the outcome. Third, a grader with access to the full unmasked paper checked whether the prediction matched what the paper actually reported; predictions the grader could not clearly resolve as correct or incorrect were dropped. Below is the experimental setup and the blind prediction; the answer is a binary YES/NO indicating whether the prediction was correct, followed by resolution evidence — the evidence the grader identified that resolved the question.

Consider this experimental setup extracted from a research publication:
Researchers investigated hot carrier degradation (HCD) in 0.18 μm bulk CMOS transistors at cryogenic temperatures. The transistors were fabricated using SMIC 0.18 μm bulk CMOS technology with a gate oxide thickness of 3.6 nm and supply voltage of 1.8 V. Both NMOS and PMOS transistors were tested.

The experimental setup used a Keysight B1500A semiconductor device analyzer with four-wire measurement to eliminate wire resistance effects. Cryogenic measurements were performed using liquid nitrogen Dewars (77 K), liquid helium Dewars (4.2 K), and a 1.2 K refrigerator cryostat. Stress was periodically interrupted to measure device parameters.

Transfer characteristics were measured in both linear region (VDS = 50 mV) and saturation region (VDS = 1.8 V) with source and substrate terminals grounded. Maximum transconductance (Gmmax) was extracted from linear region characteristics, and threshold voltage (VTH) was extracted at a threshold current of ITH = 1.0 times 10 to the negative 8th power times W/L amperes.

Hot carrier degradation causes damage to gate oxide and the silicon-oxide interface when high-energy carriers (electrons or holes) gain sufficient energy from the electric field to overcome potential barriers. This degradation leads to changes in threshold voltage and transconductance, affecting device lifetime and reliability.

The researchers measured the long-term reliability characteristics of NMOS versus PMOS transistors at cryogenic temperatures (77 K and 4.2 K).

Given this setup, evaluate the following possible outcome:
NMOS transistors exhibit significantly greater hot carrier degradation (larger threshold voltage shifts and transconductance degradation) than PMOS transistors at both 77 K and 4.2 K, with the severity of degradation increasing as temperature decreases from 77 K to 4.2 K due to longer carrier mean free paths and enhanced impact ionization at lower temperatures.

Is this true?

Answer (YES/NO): YES